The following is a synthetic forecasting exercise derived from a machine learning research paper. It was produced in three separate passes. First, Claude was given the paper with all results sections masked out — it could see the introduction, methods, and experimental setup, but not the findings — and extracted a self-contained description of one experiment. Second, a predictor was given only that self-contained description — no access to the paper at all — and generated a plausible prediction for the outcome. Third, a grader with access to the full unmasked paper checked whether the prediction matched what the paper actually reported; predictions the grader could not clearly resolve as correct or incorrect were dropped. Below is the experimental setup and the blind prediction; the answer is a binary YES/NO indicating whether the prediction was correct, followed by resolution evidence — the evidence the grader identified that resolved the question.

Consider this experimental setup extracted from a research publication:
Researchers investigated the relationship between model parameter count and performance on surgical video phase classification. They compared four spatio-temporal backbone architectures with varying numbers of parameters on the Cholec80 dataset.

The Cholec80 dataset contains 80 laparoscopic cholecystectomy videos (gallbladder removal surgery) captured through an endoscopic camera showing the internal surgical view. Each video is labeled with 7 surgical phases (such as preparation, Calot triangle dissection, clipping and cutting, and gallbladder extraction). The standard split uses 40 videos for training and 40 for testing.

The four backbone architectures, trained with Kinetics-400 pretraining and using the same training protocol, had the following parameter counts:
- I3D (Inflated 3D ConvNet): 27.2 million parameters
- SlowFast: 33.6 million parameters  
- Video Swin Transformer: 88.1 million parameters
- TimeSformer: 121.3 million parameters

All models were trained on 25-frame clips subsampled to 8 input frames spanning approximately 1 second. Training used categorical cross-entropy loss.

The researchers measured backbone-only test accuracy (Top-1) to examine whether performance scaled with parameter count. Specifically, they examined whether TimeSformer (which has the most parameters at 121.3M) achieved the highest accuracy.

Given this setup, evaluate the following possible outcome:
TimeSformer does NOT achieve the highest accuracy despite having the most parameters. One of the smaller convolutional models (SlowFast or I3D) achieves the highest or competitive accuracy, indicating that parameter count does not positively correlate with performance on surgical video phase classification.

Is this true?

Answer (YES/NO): NO